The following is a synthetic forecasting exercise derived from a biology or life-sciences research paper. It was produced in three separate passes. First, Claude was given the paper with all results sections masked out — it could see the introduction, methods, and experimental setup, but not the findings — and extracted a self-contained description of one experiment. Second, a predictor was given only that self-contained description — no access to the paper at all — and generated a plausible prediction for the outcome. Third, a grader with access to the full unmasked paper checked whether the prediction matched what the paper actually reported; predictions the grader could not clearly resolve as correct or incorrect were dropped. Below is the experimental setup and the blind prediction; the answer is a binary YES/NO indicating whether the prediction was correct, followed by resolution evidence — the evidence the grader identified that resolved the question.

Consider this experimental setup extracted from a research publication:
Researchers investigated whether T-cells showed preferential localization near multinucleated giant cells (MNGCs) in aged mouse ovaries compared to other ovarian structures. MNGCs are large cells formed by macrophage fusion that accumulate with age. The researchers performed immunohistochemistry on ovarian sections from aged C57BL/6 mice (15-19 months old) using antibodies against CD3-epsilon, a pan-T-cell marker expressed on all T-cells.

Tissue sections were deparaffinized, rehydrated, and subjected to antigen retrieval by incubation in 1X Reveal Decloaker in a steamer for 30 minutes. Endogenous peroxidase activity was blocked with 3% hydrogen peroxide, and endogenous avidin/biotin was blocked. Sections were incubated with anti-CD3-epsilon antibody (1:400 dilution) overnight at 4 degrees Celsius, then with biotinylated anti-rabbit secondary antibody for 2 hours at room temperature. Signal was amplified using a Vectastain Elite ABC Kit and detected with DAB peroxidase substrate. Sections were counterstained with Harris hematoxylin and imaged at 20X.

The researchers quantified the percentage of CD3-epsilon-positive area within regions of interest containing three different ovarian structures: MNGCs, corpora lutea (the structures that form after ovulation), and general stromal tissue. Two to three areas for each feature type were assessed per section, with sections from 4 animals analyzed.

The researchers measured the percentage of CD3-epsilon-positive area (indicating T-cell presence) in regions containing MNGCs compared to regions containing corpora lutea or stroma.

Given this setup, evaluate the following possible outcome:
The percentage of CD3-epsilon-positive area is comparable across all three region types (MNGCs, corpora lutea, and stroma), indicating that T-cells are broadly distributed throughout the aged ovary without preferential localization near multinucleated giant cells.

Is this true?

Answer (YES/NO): NO